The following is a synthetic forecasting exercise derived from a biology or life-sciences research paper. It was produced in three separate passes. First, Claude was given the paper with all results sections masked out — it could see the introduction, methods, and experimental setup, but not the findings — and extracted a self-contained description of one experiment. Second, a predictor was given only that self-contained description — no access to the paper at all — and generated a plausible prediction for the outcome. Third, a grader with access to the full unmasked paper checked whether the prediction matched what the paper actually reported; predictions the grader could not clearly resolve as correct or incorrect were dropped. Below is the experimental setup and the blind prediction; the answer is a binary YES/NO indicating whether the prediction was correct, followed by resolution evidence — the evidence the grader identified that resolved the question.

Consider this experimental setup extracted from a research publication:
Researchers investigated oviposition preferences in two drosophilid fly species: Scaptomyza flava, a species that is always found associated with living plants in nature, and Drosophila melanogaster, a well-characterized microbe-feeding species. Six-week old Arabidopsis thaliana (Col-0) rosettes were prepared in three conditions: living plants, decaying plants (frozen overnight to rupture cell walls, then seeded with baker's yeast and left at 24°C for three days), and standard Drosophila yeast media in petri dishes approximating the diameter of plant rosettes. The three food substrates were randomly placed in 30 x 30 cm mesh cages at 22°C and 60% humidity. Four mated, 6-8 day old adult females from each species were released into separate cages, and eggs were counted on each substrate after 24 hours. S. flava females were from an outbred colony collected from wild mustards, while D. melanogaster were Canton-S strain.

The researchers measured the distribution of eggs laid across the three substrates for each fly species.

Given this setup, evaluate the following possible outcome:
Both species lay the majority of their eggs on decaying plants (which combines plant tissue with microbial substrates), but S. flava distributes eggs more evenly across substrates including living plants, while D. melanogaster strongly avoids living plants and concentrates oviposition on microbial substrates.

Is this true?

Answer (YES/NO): NO